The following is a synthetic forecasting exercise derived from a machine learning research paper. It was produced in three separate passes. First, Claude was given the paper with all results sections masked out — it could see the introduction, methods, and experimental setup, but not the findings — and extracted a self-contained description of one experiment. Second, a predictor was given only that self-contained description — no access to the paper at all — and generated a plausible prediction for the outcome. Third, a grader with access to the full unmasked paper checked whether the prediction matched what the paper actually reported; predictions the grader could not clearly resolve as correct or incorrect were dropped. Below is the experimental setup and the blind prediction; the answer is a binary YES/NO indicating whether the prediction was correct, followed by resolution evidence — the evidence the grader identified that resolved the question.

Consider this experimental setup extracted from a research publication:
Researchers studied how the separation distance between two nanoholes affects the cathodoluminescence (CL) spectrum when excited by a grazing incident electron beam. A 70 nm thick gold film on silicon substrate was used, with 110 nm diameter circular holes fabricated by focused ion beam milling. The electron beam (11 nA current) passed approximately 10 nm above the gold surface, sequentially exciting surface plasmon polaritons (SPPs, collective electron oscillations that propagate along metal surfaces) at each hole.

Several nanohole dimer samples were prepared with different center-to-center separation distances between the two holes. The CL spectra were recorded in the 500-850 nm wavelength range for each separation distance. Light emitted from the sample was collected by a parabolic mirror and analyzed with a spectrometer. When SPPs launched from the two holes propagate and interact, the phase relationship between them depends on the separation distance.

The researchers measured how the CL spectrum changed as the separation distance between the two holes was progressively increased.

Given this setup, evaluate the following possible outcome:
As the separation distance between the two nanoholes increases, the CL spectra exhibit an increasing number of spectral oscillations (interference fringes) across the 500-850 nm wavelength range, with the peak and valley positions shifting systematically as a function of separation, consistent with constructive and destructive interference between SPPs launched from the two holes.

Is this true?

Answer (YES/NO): YES